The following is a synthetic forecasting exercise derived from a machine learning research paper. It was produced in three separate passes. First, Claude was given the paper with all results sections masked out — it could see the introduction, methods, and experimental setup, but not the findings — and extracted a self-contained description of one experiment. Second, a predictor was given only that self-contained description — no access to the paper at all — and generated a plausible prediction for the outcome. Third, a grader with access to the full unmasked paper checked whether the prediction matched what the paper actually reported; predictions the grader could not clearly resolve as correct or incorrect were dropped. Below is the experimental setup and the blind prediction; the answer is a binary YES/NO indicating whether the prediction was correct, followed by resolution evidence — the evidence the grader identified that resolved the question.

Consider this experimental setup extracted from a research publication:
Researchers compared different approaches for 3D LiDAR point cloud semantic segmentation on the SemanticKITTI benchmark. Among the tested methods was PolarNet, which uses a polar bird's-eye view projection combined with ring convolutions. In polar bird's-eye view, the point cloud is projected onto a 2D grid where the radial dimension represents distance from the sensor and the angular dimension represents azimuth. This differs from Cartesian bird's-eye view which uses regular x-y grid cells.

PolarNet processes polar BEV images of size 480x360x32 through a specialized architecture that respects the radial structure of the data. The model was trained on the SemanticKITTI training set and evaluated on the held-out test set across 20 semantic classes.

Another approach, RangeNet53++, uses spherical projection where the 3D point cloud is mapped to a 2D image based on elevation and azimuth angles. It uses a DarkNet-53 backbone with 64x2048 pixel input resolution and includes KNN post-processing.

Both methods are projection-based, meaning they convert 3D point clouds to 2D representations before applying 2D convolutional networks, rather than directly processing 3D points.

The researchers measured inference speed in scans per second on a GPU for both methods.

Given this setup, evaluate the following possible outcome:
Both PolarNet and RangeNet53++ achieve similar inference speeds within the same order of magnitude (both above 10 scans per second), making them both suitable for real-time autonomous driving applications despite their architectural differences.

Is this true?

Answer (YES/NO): NO